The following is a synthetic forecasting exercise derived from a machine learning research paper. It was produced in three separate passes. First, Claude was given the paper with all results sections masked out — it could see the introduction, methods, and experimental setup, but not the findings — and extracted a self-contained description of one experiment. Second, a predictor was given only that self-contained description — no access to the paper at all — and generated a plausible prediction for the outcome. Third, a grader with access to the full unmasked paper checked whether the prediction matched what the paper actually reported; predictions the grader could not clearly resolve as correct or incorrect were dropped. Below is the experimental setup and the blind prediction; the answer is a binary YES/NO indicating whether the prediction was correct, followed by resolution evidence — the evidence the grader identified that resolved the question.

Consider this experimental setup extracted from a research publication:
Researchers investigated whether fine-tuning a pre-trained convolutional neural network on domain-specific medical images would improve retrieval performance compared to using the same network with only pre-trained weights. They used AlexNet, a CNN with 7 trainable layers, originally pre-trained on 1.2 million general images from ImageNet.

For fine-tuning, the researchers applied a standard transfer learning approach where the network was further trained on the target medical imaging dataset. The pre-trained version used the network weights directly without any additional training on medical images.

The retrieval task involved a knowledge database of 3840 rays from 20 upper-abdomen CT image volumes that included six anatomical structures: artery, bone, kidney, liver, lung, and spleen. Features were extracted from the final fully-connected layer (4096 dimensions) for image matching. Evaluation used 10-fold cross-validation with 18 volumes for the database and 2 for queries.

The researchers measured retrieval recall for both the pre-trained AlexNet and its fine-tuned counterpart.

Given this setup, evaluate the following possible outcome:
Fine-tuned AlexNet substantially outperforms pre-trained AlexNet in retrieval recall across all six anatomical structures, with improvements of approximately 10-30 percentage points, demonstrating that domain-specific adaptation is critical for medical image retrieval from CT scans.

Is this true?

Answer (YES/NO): NO